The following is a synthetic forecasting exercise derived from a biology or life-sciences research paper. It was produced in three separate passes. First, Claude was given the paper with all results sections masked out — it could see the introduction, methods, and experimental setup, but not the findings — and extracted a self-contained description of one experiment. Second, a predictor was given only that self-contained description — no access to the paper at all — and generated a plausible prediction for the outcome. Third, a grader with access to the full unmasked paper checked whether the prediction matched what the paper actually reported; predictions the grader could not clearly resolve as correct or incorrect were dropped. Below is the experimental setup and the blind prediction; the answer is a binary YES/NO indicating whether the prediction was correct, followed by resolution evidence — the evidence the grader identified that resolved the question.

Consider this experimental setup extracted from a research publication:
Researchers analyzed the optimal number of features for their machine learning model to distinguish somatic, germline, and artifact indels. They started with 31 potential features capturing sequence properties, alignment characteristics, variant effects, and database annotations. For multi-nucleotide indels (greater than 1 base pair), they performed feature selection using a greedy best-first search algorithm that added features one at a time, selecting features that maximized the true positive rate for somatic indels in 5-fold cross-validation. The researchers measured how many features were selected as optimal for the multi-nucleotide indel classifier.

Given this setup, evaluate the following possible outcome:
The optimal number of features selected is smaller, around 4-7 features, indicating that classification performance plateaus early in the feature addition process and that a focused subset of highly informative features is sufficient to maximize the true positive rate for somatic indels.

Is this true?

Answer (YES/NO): NO